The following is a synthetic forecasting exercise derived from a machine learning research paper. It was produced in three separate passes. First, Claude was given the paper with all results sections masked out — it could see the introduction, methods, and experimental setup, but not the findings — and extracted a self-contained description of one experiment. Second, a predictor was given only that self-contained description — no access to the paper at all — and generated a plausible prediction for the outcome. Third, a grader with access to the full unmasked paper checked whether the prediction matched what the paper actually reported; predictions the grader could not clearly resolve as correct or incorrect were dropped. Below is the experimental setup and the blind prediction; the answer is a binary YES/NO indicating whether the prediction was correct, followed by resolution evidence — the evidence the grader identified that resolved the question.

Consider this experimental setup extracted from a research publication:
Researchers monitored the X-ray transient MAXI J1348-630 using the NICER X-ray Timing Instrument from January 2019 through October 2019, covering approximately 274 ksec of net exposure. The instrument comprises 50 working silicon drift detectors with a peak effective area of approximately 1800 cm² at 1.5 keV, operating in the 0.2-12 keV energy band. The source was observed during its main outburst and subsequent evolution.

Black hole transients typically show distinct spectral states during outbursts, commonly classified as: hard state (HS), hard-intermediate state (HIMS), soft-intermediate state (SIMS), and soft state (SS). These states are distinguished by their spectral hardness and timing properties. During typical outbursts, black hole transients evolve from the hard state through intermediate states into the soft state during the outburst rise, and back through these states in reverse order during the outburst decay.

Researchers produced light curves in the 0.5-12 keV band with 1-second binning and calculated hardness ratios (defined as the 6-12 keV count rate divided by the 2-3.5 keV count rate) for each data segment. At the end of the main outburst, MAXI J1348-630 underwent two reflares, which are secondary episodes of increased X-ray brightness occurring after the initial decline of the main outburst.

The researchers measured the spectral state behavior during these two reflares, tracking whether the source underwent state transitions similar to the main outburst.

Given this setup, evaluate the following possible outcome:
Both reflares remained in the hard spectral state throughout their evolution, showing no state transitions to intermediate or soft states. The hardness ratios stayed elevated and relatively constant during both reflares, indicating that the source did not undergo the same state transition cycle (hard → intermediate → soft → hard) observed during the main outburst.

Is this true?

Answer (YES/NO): YES